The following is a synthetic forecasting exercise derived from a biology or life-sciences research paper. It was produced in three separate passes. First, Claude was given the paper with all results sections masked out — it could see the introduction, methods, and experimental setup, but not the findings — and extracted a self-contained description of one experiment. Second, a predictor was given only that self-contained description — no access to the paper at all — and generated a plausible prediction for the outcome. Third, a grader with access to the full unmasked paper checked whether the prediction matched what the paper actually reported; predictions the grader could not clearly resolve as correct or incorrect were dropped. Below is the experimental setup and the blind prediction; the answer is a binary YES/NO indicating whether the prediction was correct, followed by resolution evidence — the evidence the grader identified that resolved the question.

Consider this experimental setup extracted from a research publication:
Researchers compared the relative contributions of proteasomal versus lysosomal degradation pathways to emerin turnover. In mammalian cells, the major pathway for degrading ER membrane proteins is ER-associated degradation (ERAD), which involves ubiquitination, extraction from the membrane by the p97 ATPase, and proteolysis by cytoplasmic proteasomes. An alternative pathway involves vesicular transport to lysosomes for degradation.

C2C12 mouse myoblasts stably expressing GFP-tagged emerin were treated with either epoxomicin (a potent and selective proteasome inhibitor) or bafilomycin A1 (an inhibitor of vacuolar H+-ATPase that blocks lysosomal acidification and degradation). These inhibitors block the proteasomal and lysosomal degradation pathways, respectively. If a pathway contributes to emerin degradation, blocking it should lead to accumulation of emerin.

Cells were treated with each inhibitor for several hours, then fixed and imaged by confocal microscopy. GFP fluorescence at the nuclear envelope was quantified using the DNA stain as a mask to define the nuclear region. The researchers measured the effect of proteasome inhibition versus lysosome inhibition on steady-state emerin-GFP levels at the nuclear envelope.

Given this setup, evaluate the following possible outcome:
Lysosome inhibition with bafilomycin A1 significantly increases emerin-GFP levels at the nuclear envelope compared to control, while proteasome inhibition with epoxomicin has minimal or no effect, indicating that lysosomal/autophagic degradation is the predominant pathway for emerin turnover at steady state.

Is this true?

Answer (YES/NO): NO